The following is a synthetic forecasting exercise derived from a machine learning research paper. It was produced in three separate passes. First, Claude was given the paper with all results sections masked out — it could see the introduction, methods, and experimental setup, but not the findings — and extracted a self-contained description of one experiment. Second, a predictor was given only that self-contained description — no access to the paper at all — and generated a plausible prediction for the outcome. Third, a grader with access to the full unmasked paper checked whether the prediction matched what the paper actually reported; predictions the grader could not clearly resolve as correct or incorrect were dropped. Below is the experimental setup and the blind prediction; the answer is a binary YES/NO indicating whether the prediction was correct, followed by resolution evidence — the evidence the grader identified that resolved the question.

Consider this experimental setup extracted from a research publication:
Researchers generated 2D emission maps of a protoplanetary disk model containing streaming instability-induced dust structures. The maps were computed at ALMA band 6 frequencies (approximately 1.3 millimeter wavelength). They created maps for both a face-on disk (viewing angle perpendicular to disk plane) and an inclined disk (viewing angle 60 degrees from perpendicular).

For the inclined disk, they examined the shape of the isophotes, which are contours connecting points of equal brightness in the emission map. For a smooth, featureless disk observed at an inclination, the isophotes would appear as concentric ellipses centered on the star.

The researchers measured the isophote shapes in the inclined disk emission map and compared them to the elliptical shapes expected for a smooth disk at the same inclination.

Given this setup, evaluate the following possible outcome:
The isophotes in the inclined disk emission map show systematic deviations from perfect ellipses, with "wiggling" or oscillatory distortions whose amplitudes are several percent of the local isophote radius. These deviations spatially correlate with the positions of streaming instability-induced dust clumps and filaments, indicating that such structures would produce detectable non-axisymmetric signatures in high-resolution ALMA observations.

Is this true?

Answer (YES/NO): NO